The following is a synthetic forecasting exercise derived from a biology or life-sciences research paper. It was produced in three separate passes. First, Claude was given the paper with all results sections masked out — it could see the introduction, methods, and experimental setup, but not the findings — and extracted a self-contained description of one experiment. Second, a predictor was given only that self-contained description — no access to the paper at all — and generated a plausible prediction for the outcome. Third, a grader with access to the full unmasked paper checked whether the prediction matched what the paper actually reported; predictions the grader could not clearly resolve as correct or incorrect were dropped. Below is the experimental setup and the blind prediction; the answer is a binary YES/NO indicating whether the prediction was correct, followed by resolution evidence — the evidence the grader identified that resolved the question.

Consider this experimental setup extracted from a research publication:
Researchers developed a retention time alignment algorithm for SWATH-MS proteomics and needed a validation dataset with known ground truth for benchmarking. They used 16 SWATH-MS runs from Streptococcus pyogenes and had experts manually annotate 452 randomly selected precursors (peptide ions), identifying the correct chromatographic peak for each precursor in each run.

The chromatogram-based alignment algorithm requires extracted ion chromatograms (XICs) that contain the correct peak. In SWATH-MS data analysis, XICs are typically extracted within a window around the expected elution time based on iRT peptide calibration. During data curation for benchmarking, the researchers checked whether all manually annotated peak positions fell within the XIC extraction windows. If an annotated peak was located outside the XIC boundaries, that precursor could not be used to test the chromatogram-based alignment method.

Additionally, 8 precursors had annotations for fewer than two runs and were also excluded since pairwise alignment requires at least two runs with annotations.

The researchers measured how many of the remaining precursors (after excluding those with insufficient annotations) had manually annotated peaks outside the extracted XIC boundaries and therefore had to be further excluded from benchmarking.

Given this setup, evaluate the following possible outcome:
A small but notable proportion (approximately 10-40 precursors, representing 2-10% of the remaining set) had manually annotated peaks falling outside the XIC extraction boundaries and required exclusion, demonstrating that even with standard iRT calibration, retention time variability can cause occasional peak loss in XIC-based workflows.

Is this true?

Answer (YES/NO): NO